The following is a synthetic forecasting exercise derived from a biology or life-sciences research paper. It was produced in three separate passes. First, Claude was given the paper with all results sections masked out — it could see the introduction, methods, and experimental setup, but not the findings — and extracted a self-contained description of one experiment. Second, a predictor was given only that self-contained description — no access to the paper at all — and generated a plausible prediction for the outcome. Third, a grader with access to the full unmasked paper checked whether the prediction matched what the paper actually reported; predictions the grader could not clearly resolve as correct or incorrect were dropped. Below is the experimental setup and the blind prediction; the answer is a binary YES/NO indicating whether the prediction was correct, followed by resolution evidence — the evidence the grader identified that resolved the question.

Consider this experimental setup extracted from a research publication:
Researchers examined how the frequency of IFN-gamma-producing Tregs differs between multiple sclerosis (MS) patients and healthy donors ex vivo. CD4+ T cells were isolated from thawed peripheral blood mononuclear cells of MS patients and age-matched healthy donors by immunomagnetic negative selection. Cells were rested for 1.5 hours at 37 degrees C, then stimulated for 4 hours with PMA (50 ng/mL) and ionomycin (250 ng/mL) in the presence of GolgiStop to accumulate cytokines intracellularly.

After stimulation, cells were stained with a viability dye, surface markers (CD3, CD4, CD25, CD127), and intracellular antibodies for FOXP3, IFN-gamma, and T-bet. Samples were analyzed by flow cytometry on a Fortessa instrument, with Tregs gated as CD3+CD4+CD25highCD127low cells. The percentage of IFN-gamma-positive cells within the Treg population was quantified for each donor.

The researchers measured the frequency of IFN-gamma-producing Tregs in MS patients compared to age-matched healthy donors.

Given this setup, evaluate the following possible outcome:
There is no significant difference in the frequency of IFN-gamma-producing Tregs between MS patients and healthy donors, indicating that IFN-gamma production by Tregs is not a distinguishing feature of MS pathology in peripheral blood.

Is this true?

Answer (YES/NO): NO